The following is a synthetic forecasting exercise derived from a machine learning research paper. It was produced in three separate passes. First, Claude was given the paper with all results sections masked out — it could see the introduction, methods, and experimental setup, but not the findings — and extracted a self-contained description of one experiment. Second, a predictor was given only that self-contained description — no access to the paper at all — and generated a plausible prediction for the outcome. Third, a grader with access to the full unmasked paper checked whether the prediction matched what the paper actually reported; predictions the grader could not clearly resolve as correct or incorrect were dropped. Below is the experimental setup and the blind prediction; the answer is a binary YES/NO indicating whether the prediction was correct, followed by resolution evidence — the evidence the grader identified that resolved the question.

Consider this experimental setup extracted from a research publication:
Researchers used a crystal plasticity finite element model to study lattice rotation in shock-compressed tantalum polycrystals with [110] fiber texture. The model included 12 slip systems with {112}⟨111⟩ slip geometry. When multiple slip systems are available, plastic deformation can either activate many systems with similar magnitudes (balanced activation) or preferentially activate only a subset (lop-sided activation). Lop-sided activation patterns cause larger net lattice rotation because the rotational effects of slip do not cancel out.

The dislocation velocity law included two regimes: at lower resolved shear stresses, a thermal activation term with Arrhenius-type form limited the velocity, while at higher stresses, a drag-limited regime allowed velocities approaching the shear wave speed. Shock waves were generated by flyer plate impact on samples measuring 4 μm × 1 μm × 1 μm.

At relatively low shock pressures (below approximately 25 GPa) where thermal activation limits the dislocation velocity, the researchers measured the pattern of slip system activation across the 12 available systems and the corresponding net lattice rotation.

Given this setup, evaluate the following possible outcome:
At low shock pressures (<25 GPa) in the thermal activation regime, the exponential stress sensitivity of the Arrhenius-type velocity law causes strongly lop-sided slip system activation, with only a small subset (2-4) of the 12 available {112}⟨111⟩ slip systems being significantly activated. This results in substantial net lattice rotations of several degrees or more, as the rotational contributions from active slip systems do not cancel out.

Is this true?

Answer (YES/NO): NO